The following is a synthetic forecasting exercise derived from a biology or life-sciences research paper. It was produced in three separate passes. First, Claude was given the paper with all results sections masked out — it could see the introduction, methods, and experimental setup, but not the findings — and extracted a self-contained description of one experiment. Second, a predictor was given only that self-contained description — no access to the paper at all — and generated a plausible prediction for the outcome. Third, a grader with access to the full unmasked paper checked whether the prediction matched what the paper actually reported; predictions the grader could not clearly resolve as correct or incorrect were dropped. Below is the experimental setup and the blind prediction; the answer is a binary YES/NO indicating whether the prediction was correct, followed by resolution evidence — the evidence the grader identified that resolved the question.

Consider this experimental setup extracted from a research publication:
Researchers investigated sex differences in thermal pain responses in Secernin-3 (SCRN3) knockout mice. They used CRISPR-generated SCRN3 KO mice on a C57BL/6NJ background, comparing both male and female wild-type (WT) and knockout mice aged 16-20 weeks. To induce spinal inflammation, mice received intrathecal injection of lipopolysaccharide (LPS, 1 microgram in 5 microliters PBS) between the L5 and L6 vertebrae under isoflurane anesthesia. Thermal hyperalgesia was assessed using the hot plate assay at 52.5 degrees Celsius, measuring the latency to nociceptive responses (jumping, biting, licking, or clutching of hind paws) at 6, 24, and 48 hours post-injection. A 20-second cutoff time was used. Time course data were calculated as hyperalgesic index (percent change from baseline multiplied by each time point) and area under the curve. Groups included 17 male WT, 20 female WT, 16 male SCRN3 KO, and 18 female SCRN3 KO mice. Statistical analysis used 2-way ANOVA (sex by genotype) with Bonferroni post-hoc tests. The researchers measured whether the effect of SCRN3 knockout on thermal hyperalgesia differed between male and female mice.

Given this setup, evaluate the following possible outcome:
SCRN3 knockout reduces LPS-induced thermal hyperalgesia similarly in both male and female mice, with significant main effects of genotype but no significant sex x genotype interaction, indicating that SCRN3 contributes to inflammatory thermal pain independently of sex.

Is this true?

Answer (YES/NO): NO